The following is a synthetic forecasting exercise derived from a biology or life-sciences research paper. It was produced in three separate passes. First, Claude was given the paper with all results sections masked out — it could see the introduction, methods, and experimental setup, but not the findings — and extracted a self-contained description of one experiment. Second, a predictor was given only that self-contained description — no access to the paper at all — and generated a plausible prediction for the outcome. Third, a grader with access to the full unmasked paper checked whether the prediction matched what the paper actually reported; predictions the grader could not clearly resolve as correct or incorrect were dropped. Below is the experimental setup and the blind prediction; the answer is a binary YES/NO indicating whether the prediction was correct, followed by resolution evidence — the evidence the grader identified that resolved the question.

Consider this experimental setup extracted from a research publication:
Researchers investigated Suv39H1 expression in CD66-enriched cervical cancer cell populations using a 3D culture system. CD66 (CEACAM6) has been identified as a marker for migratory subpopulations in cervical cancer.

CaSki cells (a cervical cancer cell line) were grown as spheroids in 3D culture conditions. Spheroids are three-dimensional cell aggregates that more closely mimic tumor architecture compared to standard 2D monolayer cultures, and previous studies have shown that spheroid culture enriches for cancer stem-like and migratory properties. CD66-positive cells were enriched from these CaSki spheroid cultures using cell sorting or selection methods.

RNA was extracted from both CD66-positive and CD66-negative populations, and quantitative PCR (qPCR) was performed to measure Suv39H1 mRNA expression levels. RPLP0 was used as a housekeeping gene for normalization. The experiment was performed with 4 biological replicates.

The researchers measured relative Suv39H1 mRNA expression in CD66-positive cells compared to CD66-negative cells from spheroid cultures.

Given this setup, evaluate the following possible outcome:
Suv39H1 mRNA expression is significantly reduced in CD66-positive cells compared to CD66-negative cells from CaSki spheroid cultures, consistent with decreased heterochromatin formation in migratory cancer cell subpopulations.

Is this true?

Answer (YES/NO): YES